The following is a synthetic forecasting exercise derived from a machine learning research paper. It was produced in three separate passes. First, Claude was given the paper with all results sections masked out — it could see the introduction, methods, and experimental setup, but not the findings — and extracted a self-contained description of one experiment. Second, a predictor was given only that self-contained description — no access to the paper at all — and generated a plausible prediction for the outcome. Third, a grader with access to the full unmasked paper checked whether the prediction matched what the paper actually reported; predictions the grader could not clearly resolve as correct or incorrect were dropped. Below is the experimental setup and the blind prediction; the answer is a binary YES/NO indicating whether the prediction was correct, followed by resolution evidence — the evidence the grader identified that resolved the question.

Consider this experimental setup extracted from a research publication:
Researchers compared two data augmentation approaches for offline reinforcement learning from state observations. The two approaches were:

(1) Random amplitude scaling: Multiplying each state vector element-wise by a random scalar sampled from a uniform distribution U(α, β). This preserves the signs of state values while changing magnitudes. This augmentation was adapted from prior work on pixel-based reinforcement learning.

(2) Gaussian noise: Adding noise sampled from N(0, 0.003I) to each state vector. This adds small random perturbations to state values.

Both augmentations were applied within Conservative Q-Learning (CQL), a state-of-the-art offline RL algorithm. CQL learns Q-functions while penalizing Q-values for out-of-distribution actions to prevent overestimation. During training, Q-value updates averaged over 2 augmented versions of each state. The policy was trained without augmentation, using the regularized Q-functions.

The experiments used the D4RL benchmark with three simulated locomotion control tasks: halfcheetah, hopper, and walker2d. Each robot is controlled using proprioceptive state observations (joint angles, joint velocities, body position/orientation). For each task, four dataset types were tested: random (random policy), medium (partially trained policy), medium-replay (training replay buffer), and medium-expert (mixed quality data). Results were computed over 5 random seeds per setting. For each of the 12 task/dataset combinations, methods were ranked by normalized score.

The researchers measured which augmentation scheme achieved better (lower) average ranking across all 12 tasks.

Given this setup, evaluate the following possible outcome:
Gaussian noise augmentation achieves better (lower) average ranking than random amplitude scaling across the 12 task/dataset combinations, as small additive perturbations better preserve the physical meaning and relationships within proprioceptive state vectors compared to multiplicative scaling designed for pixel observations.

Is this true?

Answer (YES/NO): YES